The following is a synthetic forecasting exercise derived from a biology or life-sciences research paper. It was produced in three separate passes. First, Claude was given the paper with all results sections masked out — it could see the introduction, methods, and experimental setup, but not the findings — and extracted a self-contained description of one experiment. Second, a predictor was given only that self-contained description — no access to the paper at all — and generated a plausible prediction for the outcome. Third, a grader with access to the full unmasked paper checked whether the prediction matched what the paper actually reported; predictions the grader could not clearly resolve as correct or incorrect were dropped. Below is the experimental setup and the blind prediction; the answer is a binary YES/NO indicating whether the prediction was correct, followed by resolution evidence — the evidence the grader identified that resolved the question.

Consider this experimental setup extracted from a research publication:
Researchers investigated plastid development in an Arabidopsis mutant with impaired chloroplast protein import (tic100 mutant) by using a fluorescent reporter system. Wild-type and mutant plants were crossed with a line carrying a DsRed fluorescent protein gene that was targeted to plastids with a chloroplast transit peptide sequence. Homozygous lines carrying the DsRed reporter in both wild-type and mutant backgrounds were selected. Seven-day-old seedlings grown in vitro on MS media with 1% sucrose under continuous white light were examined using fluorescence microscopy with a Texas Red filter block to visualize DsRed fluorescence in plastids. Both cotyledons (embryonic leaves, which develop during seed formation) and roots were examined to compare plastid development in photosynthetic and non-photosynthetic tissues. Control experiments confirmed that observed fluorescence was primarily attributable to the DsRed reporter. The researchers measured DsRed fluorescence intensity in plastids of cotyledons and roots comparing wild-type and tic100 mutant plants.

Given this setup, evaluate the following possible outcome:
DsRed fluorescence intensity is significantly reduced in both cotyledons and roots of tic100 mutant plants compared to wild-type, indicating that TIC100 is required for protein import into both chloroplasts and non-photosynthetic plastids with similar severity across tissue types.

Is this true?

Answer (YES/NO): NO